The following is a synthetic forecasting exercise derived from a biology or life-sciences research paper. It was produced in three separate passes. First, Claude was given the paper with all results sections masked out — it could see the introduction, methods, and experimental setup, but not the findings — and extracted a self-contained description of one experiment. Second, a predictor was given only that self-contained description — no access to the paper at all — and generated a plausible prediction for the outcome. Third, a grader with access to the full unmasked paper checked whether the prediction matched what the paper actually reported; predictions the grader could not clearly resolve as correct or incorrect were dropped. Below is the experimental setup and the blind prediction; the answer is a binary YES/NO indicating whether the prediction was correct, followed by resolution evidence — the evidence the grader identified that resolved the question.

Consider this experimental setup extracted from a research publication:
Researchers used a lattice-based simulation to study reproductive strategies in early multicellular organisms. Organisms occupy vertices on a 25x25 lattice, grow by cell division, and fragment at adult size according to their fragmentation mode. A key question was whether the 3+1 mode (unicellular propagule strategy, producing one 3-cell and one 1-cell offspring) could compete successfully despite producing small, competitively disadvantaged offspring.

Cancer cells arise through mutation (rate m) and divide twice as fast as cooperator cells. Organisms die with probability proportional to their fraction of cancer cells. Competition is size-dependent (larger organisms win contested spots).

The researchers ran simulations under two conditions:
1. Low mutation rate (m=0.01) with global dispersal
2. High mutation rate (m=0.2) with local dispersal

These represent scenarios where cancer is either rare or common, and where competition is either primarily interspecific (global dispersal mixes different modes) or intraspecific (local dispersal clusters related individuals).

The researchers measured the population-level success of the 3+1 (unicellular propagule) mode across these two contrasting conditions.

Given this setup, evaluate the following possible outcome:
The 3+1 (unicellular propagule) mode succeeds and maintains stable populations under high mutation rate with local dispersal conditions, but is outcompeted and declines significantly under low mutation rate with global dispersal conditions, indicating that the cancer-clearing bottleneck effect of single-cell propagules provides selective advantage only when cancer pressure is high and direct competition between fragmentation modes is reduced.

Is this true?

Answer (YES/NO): NO